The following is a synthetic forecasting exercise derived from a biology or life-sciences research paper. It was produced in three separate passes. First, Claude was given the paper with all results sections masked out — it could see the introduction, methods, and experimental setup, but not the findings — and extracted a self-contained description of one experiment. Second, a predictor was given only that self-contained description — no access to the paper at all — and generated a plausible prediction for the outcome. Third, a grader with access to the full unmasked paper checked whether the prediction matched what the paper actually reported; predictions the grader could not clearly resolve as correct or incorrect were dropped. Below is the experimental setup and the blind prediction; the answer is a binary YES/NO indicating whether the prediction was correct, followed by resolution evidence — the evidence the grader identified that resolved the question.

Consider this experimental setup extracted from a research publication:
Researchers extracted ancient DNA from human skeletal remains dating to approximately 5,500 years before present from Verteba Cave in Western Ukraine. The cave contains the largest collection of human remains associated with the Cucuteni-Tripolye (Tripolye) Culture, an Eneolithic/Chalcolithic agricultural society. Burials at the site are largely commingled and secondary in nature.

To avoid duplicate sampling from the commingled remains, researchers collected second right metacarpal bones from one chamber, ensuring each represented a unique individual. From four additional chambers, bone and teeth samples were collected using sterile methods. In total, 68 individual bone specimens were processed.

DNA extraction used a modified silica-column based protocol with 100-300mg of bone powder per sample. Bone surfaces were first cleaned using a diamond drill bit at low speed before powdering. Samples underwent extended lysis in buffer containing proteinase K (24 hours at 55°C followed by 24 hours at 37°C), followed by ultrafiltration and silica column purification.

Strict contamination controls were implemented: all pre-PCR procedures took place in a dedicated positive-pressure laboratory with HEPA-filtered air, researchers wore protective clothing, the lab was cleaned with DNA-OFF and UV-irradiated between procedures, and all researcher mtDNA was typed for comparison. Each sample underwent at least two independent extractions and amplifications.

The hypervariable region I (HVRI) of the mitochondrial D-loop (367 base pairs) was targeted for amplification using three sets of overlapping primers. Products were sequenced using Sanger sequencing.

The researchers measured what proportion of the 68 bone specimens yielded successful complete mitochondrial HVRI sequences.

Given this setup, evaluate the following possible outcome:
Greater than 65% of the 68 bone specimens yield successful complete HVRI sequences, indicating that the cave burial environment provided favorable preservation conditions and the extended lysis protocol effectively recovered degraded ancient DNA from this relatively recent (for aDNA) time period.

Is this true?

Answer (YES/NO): NO